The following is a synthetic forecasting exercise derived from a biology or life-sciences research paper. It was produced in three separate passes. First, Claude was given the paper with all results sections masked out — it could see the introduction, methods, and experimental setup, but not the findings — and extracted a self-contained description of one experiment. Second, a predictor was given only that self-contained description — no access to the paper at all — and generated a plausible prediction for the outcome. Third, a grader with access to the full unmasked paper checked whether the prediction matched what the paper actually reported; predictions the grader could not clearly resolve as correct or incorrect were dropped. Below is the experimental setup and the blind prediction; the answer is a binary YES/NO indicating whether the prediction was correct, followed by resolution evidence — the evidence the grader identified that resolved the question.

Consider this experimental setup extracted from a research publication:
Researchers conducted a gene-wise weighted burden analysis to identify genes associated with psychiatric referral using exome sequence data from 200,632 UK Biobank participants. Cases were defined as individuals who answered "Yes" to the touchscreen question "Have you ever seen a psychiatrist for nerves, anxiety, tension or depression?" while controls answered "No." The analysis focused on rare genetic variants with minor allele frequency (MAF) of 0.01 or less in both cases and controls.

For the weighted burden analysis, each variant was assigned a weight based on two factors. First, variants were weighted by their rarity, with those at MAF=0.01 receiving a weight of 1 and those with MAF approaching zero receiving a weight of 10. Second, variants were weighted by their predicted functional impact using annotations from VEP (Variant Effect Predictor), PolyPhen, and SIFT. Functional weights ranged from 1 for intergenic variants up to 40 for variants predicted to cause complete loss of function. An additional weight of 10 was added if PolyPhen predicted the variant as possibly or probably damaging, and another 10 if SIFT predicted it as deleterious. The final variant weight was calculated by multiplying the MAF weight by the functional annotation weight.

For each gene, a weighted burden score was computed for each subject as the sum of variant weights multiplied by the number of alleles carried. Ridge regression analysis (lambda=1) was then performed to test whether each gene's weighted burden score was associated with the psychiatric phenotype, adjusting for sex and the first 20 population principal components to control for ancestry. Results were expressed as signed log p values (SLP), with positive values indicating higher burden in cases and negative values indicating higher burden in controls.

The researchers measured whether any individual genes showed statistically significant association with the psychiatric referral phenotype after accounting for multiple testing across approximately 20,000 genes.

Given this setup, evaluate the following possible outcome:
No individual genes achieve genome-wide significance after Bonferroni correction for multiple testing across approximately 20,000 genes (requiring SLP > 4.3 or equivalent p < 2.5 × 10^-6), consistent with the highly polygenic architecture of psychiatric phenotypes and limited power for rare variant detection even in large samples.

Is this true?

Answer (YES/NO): YES